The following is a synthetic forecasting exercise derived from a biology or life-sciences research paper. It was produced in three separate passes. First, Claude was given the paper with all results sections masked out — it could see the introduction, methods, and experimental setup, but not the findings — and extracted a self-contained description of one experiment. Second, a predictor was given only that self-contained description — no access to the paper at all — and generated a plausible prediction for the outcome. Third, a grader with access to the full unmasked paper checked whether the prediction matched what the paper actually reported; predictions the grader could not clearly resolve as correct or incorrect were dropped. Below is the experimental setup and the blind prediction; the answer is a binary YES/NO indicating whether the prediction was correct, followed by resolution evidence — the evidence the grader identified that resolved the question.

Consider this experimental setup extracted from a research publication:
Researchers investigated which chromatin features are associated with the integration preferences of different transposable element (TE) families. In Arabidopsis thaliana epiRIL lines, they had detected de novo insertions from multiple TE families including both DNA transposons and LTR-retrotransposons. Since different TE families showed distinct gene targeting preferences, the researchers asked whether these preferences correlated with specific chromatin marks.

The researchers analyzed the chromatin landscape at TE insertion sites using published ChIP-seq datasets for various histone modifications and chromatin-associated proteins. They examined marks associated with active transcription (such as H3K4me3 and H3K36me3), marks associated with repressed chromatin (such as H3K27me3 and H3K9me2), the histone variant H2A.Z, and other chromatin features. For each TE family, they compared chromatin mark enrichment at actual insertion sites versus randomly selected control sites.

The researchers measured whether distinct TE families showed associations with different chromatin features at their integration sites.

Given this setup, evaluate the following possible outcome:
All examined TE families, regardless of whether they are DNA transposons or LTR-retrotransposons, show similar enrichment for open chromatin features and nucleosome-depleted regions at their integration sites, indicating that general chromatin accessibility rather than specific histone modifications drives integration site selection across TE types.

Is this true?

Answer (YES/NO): NO